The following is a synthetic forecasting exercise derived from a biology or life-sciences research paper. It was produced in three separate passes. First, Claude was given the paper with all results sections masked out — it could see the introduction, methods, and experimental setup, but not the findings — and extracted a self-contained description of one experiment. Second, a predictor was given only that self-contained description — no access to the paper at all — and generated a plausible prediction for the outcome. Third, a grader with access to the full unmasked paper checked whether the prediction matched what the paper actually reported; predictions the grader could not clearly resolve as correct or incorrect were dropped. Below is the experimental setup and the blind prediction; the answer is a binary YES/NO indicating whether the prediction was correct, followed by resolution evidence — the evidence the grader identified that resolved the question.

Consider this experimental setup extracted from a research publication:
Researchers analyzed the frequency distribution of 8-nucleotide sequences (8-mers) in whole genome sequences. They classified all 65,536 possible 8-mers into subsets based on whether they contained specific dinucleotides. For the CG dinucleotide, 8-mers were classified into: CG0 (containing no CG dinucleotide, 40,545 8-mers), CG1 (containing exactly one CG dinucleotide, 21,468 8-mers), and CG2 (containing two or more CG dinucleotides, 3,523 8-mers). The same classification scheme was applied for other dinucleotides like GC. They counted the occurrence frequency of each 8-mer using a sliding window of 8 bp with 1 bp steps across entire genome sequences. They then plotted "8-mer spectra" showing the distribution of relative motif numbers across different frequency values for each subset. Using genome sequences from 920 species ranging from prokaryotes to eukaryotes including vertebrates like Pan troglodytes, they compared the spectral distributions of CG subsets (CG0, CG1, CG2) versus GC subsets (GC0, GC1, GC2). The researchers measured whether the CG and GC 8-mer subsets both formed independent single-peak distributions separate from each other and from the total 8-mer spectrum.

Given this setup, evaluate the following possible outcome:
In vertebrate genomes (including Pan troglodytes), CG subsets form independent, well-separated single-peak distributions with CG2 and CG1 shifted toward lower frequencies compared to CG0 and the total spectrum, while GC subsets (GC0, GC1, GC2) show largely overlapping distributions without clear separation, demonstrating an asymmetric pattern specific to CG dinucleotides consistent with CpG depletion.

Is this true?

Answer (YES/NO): YES